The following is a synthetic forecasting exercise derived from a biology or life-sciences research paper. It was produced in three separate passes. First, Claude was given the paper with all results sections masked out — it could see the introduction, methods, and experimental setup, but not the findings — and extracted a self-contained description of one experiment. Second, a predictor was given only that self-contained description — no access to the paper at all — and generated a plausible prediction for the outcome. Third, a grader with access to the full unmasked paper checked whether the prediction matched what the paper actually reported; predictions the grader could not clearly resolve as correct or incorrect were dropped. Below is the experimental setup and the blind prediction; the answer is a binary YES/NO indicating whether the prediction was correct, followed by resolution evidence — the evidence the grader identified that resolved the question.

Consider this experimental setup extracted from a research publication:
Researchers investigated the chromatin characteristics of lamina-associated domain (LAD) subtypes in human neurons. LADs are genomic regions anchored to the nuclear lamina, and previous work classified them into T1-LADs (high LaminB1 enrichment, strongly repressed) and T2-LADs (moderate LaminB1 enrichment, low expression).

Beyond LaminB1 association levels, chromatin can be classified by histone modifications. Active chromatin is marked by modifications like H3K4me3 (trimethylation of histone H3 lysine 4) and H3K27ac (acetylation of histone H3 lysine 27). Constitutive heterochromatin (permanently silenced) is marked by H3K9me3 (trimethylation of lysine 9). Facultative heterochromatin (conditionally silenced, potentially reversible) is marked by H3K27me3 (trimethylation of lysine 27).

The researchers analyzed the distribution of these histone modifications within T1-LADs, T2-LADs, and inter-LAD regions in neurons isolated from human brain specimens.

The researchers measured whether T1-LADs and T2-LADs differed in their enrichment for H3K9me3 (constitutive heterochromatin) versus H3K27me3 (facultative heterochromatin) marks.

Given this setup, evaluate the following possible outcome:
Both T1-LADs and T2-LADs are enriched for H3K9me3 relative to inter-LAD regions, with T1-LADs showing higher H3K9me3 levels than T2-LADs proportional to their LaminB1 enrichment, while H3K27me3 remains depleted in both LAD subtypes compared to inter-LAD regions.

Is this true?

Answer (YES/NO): NO